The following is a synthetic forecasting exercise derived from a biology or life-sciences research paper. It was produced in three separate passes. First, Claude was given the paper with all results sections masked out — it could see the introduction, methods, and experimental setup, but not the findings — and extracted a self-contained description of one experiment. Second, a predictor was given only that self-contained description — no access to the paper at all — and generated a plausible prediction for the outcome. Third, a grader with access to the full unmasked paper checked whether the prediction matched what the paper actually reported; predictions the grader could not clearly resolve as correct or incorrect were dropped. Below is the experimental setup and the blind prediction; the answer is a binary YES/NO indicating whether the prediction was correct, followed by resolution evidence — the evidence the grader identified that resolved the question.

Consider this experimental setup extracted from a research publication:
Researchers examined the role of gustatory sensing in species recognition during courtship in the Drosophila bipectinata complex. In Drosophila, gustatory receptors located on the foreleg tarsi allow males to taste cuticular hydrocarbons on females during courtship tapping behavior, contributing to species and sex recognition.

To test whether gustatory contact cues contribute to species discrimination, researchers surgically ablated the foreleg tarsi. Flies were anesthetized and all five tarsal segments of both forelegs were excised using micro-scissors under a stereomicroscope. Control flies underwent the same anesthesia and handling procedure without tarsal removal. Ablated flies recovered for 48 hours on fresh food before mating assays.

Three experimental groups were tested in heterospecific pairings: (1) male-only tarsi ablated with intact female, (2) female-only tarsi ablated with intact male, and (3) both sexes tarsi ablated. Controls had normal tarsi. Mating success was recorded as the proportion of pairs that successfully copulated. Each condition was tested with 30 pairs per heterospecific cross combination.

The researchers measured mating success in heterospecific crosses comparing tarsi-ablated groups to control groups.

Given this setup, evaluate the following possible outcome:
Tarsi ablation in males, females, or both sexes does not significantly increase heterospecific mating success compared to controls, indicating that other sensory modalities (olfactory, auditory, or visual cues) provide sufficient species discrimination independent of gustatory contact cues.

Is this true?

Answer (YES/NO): NO